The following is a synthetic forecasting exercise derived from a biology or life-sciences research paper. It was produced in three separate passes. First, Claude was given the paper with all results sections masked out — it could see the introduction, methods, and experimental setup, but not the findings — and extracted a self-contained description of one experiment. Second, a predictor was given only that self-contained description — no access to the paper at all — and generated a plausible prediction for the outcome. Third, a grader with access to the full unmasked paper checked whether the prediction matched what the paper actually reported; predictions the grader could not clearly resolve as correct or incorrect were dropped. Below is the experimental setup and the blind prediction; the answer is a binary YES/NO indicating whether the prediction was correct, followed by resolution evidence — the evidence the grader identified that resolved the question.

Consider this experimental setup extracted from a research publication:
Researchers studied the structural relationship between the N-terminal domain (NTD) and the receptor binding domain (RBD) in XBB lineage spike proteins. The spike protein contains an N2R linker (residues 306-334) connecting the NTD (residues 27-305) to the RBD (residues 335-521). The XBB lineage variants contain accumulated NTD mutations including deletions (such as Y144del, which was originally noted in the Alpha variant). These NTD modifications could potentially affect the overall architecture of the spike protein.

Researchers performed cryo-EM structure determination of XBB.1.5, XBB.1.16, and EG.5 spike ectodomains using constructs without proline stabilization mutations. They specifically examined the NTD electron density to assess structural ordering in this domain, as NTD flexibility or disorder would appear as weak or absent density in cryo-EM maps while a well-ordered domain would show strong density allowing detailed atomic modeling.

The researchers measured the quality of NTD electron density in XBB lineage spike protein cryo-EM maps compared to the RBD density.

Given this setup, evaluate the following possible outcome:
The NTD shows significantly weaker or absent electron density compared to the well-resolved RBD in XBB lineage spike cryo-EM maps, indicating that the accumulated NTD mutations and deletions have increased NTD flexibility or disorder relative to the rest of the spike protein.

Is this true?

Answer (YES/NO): NO